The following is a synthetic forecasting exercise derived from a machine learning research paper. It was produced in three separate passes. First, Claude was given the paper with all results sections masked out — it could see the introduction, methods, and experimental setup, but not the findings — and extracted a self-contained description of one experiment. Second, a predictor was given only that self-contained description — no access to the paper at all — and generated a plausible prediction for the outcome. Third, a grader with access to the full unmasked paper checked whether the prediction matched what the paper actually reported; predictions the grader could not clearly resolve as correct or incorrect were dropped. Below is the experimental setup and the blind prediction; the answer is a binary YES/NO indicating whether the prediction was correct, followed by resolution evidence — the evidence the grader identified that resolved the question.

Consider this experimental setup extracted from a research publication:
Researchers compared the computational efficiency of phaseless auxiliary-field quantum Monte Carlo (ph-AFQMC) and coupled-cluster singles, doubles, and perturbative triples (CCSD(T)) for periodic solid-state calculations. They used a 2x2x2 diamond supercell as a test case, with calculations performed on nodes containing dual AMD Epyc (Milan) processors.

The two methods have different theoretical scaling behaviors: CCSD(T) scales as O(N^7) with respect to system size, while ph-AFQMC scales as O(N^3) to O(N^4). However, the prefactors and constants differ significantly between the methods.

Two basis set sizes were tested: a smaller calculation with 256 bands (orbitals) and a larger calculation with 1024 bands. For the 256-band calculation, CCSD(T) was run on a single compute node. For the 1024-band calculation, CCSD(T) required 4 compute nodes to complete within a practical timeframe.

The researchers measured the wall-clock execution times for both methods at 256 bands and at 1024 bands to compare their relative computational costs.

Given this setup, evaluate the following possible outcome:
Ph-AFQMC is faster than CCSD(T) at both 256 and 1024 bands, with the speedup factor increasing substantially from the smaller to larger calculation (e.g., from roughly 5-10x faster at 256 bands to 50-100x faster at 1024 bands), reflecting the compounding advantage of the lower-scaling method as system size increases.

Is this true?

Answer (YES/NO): NO